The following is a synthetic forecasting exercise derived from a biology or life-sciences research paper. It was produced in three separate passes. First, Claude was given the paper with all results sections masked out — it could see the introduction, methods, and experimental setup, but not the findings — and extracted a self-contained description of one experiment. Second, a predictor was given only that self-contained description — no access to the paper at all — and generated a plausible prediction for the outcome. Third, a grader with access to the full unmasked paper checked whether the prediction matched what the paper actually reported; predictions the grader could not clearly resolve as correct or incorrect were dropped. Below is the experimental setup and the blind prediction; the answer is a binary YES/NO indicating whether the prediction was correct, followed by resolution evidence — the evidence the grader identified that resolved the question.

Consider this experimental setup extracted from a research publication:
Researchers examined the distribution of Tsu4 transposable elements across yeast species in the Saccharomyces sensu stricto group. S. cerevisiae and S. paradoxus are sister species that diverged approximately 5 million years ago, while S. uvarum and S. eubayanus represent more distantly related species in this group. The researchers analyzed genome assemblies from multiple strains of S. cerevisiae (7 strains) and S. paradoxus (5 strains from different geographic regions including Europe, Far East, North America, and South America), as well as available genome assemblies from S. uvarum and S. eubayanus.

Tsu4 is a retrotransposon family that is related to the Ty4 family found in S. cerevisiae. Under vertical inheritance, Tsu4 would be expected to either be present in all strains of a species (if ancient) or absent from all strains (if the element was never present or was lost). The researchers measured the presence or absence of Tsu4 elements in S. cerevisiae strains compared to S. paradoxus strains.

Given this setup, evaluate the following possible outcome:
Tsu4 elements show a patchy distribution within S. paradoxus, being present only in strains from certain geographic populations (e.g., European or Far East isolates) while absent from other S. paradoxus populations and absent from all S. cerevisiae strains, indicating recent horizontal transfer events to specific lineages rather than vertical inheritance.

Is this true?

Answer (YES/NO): NO